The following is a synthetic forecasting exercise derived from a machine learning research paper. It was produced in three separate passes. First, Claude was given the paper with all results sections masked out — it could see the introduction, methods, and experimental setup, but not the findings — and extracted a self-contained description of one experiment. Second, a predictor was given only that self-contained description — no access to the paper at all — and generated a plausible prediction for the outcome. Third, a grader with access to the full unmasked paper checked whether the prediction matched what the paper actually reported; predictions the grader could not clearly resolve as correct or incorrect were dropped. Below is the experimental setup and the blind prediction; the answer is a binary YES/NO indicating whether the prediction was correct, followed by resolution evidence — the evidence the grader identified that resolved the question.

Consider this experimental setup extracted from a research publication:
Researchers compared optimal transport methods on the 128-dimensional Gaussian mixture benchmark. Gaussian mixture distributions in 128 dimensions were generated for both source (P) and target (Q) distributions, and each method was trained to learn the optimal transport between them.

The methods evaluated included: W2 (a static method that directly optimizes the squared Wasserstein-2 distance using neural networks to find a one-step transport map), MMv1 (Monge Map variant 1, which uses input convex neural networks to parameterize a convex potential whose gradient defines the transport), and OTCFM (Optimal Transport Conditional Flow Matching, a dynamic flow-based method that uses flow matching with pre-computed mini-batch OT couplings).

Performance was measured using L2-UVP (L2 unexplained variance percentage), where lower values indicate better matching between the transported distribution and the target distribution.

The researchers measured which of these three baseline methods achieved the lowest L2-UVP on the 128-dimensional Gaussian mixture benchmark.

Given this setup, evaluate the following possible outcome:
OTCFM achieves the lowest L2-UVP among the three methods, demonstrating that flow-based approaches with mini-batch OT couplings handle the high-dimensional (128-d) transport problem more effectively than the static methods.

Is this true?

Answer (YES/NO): NO